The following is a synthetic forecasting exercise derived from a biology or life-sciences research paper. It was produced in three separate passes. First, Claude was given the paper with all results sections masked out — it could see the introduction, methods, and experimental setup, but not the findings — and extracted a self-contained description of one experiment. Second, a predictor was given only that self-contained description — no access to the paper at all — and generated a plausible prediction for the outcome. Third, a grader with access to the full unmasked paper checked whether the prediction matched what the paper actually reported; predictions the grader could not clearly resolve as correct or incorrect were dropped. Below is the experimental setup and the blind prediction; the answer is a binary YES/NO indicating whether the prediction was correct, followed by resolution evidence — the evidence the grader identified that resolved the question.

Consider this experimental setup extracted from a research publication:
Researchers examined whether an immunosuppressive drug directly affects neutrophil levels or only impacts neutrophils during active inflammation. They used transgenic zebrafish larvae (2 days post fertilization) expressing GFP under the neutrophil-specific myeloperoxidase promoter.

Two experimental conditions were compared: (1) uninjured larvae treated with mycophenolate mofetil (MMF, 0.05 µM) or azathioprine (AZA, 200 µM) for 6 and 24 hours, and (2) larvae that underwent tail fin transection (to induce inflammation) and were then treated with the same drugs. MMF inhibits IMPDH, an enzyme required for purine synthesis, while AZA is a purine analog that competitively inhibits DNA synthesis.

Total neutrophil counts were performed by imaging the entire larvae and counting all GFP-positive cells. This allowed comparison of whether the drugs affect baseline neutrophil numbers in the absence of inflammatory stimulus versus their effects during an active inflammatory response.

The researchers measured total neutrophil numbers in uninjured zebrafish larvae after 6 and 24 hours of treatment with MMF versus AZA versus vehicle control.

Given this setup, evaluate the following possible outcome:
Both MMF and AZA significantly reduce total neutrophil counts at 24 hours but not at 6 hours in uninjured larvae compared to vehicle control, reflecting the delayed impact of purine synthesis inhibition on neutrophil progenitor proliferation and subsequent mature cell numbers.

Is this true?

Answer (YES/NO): NO